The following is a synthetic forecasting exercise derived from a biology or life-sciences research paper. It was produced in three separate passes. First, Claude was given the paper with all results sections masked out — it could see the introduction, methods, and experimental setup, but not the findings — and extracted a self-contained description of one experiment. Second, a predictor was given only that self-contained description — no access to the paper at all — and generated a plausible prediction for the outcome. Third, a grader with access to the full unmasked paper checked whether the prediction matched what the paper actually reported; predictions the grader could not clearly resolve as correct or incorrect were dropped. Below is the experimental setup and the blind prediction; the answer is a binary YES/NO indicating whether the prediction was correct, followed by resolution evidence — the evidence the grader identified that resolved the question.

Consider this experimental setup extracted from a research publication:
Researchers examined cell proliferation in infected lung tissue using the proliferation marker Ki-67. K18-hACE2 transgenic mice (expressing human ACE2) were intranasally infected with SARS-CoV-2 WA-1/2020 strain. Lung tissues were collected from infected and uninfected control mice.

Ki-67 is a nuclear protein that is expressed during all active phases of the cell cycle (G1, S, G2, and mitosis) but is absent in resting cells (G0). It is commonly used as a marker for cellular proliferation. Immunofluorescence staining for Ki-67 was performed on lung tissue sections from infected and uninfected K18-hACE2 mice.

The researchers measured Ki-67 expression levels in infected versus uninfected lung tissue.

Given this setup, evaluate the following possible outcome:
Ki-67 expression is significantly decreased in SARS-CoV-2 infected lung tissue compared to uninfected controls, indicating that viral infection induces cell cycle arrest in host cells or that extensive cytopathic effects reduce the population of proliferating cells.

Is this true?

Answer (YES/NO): NO